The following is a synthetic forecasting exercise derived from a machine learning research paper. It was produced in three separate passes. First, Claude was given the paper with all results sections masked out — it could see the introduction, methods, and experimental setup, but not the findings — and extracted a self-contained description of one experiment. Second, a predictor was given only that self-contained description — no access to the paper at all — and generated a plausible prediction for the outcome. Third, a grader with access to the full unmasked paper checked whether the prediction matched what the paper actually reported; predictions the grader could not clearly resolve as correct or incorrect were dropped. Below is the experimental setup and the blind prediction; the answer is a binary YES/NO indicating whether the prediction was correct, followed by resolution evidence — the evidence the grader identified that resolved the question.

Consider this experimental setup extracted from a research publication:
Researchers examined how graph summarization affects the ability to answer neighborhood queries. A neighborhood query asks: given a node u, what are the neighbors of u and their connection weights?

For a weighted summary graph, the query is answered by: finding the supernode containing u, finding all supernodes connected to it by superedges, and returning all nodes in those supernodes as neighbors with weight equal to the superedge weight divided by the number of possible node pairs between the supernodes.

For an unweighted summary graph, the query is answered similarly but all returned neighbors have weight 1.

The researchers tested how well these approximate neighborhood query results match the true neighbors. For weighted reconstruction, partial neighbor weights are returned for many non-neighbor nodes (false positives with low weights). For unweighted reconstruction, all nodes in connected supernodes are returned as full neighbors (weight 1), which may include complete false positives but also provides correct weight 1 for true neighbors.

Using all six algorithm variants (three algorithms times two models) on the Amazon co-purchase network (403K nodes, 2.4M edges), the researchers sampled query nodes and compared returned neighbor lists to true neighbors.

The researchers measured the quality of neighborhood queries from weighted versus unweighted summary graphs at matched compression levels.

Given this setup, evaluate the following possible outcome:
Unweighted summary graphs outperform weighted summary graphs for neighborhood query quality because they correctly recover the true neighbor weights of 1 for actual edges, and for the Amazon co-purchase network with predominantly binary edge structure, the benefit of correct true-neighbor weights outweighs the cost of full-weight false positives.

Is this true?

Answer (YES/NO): YES